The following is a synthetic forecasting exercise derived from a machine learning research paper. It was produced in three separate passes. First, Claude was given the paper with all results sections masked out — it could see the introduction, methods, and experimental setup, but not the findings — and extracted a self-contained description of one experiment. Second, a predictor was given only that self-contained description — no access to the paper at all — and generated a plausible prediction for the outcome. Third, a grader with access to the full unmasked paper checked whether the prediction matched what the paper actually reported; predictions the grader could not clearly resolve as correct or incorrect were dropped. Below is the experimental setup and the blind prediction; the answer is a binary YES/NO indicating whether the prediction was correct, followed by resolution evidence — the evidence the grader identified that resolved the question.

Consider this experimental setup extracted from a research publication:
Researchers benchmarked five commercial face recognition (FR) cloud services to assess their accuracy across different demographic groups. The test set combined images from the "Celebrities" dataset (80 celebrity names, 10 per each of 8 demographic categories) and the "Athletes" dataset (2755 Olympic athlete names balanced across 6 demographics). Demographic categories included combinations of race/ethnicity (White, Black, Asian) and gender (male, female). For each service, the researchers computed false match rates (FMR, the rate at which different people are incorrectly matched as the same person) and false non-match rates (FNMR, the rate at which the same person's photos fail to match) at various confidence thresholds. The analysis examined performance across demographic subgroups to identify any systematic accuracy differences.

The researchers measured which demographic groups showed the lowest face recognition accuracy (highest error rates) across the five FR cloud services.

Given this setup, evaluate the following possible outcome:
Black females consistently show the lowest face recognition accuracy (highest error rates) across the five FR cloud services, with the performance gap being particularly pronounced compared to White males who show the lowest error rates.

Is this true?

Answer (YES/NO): NO